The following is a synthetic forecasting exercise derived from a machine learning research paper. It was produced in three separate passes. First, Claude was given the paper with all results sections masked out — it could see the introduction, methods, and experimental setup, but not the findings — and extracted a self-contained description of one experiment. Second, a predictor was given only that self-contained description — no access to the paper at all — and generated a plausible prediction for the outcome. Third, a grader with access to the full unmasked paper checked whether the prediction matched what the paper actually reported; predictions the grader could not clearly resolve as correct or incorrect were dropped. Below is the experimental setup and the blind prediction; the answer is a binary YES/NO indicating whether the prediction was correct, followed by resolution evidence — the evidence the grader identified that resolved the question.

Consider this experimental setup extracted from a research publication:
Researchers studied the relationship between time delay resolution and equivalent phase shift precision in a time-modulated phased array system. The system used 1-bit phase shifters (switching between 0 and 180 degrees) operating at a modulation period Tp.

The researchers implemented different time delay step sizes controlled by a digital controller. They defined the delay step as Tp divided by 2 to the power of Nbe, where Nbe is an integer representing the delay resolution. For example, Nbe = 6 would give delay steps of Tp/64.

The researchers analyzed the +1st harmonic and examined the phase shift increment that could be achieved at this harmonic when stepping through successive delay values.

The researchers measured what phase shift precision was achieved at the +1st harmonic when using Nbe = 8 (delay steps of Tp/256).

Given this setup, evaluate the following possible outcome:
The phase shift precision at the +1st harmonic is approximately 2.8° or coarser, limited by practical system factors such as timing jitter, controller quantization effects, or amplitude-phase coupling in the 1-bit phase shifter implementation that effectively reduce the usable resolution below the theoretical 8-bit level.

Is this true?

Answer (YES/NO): NO